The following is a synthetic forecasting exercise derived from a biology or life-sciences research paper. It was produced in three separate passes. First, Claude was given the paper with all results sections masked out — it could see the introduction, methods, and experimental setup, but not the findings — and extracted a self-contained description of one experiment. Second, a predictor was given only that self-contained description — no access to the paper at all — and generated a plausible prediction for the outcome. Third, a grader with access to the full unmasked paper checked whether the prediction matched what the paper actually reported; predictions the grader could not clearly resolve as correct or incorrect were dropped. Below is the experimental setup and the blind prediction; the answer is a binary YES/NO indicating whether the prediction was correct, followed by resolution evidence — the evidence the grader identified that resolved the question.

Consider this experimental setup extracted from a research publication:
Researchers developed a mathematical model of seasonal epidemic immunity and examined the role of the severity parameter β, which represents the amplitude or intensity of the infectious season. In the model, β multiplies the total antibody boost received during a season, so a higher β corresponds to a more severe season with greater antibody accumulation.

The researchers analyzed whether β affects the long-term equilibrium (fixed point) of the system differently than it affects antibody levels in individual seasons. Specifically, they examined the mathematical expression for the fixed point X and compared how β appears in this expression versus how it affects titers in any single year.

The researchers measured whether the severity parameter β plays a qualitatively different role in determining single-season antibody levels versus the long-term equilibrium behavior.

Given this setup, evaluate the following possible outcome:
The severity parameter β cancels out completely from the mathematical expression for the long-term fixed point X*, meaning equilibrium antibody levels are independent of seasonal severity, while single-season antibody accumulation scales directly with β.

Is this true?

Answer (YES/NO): NO